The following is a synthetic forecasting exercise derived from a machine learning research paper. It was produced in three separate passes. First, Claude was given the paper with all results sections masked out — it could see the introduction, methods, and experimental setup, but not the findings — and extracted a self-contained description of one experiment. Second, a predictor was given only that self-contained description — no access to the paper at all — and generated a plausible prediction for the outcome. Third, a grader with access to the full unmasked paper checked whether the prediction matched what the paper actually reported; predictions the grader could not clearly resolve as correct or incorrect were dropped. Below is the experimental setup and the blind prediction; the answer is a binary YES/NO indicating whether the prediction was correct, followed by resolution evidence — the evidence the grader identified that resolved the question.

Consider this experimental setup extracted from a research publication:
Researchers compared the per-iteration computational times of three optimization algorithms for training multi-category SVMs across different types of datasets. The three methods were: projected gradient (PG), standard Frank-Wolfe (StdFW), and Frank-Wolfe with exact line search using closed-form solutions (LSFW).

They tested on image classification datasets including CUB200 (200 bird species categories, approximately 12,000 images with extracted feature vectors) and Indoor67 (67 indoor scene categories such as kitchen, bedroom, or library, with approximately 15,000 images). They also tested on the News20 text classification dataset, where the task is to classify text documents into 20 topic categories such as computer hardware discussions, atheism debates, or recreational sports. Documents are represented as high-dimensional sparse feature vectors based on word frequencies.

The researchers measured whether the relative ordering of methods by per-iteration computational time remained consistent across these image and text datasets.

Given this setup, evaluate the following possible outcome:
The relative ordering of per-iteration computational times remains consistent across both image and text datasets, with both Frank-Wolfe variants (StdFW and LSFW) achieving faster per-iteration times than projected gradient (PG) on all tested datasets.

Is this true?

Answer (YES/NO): NO